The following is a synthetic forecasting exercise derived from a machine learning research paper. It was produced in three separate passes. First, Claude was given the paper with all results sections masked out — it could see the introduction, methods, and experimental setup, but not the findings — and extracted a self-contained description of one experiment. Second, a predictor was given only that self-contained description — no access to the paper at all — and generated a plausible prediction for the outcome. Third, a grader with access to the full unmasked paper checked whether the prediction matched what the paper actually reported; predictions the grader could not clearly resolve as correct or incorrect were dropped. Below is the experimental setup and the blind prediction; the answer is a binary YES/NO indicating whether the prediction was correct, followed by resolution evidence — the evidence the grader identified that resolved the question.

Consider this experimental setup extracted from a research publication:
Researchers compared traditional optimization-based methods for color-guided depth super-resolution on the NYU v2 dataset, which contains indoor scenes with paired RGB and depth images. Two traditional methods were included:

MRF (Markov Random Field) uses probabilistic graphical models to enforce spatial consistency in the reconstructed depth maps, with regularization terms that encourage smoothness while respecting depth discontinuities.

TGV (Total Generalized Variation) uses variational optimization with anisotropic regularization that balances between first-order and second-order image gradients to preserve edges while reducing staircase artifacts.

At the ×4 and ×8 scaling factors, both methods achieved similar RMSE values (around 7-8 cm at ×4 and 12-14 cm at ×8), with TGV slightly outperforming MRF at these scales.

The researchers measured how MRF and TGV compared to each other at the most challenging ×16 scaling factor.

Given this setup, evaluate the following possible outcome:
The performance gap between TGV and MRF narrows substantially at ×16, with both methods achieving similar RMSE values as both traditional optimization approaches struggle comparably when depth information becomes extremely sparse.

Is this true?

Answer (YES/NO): NO